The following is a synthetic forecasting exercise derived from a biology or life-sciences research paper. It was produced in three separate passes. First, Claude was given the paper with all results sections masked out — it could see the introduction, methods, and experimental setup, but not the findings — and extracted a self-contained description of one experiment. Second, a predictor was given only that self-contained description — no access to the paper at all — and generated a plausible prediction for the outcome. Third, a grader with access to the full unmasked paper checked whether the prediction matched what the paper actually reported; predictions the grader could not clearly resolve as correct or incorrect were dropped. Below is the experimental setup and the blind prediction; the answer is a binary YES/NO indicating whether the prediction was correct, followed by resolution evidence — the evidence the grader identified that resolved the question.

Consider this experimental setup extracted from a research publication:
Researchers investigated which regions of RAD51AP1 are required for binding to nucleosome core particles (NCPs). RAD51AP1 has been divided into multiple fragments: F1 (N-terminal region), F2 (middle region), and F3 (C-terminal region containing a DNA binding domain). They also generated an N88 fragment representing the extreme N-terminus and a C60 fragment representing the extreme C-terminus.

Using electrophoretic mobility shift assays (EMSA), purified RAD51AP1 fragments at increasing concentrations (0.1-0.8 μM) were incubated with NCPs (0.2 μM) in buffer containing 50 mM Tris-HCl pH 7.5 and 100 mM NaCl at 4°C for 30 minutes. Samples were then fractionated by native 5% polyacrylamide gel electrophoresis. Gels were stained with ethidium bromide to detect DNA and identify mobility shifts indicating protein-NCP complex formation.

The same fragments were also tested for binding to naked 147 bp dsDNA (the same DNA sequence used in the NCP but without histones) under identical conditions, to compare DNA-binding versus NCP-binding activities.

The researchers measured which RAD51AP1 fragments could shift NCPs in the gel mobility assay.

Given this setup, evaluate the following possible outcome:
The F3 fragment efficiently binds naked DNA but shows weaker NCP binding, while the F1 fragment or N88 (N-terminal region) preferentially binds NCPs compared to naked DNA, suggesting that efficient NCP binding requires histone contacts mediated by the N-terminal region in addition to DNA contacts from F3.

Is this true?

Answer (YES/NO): NO